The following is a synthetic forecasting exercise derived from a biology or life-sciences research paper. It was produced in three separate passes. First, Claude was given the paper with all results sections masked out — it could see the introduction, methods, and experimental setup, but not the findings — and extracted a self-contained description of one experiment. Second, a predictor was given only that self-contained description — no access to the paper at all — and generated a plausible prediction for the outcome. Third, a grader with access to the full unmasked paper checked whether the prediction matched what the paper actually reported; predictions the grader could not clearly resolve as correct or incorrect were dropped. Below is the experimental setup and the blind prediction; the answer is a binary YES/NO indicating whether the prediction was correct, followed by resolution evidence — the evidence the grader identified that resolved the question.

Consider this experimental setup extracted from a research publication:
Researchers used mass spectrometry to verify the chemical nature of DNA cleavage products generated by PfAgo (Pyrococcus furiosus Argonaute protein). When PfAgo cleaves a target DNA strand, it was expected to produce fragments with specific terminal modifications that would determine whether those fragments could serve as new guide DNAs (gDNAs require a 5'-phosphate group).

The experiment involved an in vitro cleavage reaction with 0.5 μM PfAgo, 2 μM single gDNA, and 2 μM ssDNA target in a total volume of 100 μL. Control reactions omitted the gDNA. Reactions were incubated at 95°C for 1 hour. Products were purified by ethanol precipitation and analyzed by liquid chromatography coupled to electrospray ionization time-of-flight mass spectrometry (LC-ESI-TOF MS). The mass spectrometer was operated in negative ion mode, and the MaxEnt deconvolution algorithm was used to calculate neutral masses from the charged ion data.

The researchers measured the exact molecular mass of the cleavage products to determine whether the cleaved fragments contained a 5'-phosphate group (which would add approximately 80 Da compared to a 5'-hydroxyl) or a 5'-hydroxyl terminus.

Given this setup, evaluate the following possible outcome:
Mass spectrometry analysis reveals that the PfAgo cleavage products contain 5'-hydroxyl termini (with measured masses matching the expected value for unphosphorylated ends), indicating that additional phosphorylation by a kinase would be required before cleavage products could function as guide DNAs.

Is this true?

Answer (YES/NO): NO